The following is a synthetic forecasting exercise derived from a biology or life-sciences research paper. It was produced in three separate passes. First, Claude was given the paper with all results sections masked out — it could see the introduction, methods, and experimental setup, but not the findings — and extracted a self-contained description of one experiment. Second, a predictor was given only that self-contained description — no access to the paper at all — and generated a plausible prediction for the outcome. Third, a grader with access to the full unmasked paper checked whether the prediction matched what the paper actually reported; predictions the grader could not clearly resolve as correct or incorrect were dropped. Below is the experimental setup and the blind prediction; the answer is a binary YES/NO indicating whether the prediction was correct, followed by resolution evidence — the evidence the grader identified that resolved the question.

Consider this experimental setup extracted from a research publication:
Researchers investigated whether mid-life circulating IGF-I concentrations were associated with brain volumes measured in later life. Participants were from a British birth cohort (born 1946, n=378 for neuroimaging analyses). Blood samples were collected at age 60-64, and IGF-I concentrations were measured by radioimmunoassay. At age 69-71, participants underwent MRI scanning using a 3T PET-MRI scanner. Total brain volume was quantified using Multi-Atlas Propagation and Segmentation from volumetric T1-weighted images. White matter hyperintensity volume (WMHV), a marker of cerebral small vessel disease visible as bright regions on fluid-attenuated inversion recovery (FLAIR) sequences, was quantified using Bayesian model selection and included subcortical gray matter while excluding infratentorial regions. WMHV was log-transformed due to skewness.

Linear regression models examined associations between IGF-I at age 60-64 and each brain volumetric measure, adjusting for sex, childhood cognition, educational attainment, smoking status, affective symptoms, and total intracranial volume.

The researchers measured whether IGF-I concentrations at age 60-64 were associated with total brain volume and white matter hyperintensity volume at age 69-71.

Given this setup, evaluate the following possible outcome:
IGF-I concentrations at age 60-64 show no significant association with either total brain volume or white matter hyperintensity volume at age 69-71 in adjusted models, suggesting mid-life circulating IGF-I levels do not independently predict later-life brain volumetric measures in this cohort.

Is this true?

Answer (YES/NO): YES